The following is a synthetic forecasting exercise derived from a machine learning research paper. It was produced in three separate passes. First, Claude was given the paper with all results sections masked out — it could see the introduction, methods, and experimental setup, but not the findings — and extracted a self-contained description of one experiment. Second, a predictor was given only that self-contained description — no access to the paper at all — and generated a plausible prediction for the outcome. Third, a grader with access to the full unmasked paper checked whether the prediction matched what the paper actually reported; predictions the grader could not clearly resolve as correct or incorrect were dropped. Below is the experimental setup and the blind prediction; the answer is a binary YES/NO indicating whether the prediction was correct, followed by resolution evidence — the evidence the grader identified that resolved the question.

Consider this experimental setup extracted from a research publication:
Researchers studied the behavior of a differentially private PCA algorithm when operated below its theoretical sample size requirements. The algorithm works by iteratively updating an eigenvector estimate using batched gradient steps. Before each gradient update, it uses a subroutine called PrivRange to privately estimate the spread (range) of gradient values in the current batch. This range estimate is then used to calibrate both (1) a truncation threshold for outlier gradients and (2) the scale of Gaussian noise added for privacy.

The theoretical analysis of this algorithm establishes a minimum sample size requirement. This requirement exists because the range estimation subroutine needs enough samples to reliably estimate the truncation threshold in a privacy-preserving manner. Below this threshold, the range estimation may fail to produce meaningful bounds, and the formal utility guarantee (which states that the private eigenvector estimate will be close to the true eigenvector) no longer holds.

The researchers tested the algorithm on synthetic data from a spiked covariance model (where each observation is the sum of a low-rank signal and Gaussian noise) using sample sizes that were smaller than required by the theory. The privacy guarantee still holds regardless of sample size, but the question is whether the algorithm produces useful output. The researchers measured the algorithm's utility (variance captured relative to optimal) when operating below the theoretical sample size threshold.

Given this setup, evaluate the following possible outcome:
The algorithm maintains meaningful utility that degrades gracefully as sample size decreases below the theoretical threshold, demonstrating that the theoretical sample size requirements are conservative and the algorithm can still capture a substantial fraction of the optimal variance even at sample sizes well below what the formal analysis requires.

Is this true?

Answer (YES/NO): YES